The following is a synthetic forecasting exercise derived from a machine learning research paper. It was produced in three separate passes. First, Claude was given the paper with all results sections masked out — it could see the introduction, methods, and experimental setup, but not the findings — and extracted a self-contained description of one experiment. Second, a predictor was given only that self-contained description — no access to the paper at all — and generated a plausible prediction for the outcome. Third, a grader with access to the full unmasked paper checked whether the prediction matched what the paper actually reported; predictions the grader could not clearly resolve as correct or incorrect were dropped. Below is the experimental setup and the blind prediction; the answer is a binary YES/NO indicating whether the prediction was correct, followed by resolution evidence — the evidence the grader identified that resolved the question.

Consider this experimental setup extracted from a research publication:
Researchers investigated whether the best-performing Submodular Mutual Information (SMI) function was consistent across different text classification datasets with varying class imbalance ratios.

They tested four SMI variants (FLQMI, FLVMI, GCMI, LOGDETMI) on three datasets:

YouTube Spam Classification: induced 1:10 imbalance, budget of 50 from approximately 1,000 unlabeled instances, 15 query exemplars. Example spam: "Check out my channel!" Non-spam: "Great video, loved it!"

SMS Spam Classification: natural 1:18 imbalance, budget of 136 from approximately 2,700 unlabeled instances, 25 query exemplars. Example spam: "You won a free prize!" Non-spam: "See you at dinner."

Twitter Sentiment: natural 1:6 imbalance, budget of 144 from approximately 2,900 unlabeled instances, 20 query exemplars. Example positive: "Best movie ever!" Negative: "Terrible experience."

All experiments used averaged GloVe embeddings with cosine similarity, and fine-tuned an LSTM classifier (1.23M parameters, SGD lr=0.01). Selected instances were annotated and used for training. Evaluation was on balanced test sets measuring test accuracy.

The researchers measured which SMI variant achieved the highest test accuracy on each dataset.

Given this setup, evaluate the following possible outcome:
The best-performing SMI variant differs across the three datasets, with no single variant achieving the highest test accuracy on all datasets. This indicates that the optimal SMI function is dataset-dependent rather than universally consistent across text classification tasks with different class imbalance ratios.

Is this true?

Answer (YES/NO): YES